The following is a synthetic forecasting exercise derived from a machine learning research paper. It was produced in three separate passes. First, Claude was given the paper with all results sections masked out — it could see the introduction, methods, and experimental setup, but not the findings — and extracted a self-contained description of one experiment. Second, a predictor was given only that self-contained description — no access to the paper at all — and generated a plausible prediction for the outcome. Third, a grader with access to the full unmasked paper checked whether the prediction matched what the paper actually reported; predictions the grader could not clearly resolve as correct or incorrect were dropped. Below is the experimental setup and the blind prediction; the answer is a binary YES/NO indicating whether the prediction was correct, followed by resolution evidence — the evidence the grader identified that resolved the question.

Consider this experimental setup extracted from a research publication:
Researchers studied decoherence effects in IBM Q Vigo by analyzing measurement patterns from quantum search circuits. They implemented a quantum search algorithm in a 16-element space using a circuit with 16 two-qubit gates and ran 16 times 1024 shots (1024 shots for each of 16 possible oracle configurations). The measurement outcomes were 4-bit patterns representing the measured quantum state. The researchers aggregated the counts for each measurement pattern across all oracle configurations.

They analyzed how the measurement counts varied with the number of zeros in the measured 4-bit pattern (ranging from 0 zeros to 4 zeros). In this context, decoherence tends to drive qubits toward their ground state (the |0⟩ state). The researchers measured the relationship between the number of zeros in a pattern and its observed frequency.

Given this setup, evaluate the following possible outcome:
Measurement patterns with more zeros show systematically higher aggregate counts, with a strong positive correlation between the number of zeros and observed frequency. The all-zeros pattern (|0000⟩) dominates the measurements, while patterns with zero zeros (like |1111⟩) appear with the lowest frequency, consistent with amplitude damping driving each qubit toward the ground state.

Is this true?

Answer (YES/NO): NO